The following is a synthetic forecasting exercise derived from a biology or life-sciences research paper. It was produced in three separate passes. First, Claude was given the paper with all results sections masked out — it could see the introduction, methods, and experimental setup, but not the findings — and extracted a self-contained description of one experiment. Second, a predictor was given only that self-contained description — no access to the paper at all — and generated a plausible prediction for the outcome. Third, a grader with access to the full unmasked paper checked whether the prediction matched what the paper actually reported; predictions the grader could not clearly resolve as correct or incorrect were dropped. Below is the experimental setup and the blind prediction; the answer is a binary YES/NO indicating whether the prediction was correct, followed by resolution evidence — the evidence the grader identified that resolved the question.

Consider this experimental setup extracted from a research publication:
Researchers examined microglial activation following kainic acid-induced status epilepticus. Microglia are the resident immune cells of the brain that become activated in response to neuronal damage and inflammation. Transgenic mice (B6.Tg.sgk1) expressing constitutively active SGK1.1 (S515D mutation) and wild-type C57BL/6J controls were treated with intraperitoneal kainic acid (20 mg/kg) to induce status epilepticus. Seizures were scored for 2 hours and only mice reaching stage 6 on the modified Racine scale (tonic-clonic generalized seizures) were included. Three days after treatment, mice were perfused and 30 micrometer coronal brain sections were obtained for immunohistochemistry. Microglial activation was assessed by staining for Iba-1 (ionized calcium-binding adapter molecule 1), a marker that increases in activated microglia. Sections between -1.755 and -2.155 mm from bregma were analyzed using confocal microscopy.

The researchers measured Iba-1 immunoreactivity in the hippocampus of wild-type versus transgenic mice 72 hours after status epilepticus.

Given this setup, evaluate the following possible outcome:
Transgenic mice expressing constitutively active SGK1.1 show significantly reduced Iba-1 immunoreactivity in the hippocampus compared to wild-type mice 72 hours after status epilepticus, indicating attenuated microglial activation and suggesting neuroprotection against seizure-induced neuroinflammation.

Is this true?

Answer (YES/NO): YES